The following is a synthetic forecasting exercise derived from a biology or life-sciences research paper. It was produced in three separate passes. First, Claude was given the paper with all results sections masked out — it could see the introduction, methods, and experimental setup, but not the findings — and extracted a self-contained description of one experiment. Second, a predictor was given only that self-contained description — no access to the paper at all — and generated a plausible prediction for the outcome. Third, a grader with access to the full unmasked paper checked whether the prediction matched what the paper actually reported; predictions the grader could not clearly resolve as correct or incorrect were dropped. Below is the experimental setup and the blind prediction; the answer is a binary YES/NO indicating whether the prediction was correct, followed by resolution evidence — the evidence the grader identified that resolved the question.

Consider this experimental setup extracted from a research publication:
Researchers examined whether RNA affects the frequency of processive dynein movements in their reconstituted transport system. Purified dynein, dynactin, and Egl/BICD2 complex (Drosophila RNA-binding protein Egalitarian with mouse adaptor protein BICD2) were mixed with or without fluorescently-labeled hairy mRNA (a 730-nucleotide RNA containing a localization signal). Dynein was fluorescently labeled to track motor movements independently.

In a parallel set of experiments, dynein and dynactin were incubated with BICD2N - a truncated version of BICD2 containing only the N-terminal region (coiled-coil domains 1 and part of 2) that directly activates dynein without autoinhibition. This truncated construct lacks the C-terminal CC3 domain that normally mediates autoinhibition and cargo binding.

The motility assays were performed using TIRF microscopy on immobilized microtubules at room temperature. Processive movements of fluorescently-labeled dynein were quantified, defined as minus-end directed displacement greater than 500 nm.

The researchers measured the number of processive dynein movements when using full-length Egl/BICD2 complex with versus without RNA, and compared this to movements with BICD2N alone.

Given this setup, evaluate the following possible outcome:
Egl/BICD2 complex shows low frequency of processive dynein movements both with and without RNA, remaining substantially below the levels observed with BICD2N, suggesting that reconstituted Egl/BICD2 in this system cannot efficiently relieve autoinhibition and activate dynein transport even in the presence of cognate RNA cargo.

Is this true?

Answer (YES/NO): NO